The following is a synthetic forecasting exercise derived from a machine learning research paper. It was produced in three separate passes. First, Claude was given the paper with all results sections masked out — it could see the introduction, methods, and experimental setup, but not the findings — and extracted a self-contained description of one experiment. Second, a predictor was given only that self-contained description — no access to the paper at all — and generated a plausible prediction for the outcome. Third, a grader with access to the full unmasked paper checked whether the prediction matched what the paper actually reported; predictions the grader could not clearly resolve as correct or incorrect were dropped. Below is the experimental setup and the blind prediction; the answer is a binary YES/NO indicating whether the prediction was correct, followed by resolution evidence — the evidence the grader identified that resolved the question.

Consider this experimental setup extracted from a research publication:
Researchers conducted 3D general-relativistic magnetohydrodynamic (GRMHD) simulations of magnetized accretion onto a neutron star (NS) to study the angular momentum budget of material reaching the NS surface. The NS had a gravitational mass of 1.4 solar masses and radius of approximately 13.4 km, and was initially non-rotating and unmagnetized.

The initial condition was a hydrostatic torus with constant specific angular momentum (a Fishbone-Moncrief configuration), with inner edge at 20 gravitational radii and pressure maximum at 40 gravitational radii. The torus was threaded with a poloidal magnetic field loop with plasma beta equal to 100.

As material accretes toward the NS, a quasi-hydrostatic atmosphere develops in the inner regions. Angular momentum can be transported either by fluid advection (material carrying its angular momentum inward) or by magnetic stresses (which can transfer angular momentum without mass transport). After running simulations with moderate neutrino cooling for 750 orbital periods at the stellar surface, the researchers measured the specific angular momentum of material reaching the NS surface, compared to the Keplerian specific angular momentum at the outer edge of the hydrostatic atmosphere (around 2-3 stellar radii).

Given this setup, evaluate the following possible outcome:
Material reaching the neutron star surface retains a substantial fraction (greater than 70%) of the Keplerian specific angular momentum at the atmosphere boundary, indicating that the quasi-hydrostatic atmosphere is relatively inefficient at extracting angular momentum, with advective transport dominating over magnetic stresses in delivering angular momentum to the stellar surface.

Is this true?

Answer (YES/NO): NO